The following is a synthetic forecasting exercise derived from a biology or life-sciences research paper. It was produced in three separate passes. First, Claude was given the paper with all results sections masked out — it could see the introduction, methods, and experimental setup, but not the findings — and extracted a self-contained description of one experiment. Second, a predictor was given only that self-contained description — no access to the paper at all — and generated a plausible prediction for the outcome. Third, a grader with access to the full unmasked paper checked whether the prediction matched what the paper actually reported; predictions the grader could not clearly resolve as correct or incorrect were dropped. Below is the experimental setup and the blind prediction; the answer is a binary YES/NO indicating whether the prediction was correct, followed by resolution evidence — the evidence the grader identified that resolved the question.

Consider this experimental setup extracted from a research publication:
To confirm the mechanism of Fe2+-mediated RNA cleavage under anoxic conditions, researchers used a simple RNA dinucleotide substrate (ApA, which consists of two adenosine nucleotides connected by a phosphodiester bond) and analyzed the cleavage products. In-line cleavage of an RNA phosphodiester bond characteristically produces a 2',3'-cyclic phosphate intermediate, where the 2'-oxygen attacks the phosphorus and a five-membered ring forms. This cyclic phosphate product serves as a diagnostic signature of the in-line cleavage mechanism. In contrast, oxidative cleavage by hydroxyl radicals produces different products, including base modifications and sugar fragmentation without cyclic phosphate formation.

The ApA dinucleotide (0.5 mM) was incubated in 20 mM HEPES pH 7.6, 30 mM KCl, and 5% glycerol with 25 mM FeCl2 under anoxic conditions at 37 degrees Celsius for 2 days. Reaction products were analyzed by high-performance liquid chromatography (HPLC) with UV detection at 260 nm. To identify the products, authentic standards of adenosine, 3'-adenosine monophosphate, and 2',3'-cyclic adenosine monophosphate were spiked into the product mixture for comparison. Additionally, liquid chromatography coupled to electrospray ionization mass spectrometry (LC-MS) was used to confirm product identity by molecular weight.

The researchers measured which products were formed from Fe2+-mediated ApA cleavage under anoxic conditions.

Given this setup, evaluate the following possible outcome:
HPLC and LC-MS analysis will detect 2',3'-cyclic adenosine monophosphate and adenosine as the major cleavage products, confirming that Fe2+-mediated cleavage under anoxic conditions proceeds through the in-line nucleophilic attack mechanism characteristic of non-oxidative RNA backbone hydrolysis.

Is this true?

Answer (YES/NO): YES